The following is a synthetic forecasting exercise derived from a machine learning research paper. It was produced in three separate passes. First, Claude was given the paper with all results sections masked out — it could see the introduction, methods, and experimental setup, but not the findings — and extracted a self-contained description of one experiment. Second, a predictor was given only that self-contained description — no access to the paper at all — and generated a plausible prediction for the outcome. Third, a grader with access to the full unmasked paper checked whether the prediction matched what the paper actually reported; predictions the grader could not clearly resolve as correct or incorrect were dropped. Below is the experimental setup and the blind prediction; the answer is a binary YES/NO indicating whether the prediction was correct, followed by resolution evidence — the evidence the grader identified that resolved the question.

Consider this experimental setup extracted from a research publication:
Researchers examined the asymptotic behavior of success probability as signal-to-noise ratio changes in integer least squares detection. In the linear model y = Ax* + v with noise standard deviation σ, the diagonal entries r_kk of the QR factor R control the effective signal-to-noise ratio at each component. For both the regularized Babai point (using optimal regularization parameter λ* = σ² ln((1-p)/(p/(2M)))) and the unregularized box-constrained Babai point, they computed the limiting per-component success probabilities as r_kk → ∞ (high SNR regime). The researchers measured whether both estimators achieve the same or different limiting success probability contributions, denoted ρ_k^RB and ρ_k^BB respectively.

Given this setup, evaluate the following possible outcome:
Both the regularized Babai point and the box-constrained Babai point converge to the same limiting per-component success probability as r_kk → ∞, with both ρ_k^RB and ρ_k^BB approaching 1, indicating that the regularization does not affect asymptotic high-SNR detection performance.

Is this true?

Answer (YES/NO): YES